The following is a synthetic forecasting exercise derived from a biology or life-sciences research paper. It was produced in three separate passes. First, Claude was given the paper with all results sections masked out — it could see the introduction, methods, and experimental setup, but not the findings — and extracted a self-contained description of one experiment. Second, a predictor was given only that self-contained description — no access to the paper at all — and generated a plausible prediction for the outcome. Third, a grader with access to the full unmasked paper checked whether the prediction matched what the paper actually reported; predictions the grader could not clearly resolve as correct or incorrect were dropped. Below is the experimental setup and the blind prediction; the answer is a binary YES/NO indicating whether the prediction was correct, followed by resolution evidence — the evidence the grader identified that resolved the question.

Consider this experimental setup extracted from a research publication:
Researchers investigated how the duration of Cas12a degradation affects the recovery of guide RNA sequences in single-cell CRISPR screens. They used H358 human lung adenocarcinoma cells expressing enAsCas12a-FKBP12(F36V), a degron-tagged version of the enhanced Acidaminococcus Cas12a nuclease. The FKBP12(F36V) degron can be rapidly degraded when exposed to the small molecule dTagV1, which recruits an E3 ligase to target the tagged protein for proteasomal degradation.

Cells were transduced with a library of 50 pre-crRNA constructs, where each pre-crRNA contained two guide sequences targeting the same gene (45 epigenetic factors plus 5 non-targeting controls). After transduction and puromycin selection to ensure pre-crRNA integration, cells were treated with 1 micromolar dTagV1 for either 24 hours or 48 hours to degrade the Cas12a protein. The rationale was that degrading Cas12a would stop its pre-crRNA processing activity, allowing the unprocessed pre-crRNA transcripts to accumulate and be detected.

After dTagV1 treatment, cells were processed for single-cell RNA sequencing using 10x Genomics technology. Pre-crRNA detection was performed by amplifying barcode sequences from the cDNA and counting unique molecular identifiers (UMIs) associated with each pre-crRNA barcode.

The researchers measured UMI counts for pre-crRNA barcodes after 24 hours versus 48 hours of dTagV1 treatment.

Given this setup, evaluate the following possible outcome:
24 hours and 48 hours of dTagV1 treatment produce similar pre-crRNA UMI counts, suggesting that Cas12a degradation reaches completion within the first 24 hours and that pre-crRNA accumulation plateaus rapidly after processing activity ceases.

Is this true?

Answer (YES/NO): NO